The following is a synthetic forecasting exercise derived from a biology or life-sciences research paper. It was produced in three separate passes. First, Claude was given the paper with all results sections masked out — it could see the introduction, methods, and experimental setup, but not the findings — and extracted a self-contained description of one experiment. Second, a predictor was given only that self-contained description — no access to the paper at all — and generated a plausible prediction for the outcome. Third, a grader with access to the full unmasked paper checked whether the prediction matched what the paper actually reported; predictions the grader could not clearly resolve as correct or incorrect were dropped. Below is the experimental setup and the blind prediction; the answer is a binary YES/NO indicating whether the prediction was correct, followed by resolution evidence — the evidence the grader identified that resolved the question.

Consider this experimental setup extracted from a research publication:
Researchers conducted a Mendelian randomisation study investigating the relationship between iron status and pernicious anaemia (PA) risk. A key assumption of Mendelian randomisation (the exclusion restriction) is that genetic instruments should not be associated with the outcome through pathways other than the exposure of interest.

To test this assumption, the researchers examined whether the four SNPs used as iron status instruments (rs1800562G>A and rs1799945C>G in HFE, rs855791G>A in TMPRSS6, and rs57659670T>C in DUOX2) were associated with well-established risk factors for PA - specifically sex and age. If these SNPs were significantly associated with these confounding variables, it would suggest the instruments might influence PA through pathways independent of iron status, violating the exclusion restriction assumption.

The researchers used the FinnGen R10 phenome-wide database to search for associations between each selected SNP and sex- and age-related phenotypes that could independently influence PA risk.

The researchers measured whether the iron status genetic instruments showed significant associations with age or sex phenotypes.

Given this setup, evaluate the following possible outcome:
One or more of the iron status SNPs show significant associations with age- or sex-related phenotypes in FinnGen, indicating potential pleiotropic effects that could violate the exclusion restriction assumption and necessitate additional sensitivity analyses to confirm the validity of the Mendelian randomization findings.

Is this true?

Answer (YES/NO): NO